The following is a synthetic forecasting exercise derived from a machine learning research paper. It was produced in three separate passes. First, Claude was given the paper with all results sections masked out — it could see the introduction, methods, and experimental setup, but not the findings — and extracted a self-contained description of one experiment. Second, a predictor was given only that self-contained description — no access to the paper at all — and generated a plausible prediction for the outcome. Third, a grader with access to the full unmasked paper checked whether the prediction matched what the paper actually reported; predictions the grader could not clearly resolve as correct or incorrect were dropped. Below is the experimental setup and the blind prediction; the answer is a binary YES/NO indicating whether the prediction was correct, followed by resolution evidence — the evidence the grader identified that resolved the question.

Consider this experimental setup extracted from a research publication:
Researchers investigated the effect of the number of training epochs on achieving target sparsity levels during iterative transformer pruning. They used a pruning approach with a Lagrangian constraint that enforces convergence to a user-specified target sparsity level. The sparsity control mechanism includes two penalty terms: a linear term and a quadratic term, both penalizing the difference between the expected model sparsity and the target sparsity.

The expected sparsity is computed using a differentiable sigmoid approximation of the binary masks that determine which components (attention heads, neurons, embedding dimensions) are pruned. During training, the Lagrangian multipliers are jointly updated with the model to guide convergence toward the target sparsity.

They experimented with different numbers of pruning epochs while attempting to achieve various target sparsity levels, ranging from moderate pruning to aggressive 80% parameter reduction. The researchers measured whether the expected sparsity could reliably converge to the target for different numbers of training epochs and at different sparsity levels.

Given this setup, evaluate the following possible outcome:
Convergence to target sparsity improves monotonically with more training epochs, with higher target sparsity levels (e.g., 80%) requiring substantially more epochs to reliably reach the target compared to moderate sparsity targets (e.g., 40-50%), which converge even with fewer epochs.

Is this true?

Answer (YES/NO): NO